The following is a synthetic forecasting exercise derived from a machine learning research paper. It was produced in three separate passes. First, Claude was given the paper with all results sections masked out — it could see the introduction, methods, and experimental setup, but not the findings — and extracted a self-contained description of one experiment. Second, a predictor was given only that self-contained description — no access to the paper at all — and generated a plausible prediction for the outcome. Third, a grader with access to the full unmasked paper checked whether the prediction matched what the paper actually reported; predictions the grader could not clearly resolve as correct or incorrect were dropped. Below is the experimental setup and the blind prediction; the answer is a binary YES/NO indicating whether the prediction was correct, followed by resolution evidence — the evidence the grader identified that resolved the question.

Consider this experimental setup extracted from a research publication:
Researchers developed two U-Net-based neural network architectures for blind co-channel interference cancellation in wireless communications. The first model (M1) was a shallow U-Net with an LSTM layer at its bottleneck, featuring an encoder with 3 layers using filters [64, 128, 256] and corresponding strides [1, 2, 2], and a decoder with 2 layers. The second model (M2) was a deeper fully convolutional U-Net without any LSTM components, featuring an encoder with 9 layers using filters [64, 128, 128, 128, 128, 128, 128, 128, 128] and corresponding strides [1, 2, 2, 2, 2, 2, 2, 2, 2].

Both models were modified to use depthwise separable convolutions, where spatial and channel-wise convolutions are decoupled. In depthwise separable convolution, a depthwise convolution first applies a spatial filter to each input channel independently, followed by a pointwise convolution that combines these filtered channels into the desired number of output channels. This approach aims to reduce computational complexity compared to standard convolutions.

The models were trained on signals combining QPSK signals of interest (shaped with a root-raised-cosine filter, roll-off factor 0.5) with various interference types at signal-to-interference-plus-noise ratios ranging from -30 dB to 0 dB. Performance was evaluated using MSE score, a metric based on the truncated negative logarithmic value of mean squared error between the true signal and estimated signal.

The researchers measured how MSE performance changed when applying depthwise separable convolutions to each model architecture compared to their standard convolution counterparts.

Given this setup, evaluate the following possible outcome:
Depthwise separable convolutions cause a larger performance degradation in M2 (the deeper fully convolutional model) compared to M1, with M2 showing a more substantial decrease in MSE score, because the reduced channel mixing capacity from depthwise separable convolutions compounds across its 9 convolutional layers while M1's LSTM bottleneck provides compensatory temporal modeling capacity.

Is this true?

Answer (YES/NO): NO